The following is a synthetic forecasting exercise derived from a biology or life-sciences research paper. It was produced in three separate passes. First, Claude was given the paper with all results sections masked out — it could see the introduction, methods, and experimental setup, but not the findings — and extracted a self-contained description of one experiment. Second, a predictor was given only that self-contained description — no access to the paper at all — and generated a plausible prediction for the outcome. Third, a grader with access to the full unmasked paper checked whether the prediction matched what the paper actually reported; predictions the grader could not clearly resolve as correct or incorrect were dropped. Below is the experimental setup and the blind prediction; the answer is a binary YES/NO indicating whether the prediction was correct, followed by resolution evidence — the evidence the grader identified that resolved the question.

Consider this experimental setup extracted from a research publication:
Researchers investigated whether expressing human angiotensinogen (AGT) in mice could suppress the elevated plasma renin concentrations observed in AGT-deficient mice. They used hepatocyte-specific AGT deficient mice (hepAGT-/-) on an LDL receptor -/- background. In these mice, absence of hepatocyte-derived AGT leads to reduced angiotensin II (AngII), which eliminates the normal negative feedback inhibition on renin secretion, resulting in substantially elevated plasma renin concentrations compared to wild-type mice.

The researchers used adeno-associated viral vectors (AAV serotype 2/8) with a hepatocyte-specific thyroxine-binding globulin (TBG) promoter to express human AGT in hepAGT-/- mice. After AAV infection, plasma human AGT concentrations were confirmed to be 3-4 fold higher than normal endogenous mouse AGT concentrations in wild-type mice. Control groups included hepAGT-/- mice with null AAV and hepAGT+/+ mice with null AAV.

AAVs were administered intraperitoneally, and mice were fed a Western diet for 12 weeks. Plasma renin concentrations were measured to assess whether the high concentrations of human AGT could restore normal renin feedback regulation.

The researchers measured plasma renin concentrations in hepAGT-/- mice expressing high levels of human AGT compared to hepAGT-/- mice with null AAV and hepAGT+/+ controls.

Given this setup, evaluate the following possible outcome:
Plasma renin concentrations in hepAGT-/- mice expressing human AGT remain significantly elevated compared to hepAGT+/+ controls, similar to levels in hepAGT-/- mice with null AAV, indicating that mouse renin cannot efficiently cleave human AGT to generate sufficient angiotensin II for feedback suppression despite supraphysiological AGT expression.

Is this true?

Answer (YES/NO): YES